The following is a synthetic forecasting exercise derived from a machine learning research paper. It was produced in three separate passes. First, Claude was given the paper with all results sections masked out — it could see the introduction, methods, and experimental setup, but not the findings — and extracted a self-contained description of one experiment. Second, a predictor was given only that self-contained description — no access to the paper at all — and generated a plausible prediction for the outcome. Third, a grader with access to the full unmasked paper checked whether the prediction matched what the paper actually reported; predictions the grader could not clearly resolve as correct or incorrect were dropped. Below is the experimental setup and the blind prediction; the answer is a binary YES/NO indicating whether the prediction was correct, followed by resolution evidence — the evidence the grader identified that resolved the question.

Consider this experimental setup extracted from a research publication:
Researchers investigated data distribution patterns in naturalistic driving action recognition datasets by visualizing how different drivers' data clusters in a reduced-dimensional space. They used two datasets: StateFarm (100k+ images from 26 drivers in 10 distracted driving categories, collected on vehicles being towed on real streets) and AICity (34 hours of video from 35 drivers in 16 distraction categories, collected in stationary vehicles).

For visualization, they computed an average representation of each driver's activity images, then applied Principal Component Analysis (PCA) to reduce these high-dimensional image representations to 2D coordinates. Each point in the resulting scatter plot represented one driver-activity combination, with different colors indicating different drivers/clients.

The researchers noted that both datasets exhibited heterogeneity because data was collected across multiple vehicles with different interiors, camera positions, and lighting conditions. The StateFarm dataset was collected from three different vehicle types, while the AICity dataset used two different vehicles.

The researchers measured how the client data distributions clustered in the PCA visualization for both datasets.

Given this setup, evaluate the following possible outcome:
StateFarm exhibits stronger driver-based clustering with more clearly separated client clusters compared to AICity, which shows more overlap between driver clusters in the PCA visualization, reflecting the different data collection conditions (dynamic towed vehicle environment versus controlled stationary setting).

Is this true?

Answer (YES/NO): NO